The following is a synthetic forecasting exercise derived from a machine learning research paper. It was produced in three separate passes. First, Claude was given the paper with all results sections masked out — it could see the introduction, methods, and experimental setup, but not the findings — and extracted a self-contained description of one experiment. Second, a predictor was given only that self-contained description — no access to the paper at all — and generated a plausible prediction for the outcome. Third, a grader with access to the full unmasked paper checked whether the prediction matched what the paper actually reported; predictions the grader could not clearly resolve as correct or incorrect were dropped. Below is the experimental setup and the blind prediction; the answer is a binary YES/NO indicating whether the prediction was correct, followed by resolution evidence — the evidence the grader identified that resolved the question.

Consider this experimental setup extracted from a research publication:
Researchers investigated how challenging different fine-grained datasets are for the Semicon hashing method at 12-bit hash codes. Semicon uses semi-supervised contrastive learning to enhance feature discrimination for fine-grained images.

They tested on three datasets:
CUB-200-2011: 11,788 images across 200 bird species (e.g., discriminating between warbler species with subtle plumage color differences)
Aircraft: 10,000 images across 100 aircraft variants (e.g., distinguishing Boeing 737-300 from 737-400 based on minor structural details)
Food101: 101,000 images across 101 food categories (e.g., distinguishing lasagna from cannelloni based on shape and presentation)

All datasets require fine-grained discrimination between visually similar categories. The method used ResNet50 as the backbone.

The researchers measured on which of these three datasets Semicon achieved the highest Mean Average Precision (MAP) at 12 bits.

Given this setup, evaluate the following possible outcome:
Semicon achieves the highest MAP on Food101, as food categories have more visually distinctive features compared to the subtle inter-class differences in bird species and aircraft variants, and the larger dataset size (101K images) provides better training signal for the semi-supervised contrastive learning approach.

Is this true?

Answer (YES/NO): YES